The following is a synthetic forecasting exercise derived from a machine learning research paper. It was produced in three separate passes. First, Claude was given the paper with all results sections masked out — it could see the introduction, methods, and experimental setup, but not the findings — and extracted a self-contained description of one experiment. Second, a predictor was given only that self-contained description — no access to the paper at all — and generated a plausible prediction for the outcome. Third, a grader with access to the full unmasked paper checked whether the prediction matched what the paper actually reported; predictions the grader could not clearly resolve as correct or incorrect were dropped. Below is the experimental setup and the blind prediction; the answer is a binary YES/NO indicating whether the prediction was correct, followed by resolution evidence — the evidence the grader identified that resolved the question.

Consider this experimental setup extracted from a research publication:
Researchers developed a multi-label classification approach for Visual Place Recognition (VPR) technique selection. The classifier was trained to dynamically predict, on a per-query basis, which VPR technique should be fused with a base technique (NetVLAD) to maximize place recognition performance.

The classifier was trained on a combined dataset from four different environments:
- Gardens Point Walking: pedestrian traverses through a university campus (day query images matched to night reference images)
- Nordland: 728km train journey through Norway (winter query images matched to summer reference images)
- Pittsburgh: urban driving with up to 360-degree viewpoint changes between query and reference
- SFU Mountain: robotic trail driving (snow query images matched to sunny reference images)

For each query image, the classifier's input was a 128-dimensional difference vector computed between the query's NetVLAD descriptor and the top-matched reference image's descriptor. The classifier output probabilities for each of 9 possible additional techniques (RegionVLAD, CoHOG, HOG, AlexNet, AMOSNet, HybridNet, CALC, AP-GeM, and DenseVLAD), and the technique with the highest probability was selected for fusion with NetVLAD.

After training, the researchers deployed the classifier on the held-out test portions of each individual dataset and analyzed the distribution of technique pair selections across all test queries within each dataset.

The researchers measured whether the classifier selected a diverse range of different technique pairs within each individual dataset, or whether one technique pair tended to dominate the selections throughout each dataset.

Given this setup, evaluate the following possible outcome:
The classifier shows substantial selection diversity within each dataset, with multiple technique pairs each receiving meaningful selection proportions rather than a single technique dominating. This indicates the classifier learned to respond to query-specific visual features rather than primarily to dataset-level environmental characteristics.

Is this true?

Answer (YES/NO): NO